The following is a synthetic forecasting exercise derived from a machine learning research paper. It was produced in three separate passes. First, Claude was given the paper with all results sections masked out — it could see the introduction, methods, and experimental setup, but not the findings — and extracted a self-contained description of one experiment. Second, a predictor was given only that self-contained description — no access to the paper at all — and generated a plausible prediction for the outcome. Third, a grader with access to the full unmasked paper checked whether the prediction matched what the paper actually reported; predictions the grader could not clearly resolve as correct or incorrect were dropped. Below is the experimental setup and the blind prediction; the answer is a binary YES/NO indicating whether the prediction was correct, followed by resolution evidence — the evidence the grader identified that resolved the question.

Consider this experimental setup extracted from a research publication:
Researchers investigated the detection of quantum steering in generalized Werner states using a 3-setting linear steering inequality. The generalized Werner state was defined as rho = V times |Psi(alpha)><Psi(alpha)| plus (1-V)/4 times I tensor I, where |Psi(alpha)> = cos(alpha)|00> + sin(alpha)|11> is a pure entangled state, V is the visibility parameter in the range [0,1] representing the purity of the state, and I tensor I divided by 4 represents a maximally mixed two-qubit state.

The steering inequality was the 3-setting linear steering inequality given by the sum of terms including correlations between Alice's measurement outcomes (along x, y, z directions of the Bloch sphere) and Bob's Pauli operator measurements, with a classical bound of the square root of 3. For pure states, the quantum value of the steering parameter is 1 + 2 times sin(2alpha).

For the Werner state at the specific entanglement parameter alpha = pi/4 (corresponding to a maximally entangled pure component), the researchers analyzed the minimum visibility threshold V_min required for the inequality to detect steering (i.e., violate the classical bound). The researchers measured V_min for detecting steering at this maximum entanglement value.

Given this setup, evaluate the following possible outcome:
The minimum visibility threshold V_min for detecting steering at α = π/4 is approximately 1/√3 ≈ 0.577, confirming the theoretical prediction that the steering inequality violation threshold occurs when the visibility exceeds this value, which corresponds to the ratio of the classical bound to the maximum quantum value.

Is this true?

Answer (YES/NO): YES